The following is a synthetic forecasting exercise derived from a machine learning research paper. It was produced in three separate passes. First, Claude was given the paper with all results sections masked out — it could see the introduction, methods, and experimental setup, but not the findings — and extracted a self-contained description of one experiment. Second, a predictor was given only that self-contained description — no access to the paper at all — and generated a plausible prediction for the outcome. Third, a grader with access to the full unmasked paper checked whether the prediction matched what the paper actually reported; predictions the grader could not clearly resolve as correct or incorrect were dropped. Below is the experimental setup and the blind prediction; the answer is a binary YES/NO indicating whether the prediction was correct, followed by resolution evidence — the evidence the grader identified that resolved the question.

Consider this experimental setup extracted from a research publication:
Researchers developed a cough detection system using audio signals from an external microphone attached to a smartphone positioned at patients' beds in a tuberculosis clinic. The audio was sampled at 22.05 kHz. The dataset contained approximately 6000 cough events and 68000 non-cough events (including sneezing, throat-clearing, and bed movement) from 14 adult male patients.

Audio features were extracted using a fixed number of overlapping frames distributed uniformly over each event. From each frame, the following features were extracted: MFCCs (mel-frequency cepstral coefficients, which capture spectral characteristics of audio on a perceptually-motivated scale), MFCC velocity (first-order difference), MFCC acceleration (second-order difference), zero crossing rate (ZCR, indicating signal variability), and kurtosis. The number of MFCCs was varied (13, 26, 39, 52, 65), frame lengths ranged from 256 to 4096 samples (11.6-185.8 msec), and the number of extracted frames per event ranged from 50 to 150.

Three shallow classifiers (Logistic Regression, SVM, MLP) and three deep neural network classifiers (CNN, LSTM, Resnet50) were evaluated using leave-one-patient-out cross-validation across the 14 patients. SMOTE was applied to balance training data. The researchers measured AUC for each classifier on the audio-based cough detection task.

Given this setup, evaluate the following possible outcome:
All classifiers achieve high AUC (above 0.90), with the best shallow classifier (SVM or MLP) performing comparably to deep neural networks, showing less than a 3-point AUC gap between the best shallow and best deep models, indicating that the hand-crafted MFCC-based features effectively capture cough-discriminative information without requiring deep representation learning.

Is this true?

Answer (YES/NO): NO